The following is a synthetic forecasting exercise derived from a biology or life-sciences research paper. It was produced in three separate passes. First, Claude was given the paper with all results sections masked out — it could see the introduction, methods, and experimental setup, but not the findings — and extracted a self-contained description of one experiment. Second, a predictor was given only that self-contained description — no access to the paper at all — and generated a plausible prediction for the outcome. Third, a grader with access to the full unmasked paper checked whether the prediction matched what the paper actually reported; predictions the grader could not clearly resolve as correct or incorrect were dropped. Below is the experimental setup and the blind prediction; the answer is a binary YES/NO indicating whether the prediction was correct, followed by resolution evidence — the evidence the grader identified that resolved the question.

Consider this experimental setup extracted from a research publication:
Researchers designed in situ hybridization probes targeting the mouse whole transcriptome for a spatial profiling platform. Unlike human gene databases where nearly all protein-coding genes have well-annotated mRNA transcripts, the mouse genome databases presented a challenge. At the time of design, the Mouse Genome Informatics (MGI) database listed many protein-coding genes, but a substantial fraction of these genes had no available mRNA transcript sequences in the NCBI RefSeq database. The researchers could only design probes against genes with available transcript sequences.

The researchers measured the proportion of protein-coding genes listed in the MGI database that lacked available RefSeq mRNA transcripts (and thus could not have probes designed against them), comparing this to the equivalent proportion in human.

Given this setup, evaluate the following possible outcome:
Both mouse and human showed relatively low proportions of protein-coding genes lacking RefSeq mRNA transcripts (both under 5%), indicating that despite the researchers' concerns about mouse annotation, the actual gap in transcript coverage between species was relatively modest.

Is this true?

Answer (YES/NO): NO